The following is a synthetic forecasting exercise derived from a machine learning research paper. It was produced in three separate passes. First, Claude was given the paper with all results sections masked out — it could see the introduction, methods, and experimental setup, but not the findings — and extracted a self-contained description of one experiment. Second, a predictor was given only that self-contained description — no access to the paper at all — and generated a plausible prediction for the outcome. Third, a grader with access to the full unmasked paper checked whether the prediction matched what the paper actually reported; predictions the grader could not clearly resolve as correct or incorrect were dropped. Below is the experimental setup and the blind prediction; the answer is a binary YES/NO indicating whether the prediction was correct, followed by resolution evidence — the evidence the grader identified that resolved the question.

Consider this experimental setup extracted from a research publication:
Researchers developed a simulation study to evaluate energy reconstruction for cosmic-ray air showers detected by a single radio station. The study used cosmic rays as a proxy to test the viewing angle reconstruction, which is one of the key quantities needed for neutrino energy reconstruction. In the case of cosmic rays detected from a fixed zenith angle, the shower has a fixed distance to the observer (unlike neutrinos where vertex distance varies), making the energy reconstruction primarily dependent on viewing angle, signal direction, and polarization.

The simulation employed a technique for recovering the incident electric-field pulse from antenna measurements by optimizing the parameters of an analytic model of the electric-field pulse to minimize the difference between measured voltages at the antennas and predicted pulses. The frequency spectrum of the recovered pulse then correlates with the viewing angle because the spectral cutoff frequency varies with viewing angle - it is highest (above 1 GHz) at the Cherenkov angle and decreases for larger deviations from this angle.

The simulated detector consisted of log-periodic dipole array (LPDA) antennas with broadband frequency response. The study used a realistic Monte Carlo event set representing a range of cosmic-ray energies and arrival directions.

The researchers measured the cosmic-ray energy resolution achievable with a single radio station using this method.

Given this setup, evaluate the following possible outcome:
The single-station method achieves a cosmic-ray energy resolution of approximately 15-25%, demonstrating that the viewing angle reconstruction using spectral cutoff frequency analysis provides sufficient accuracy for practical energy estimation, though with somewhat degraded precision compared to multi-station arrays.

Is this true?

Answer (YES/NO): YES